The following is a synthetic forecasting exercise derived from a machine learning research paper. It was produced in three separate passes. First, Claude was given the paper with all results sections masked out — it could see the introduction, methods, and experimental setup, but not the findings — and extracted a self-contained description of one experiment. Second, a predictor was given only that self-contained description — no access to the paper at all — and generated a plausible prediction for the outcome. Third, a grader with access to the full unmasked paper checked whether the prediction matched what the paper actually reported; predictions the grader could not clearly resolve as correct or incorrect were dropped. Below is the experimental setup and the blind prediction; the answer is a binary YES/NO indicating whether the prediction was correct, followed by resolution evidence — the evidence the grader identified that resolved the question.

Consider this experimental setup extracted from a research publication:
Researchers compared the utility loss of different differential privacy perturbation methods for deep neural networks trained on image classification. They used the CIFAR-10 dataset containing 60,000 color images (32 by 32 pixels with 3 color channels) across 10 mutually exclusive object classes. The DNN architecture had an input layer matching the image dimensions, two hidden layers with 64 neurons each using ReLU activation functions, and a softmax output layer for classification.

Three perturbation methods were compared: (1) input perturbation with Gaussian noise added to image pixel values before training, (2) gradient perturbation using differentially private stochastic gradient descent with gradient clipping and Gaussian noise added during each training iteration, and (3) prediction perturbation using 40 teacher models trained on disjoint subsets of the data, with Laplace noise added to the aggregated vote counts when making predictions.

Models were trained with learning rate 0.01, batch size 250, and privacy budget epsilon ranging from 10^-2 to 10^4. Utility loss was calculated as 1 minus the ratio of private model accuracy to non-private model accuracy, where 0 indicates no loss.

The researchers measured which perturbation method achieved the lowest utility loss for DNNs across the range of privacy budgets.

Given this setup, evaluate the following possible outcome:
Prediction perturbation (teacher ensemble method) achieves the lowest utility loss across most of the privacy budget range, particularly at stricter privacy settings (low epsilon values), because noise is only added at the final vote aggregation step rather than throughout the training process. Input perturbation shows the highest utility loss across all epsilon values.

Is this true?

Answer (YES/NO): NO